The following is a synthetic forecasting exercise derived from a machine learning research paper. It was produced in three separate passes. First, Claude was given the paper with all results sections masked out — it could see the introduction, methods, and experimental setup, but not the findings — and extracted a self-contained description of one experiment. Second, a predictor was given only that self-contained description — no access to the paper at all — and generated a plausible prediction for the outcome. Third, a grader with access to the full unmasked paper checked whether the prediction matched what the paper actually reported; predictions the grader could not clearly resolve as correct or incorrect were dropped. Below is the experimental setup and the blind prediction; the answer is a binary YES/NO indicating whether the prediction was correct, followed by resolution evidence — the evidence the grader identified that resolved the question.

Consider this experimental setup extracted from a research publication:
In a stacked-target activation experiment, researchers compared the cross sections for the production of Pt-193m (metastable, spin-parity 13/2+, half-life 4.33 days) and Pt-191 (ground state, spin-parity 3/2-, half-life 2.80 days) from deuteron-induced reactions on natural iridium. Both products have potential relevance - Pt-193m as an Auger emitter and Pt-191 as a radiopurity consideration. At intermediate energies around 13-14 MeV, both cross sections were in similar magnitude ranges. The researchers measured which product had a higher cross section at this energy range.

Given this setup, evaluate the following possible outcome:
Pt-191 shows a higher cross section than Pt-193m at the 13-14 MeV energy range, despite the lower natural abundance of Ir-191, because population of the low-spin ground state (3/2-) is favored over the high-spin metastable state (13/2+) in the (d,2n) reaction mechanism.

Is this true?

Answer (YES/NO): NO